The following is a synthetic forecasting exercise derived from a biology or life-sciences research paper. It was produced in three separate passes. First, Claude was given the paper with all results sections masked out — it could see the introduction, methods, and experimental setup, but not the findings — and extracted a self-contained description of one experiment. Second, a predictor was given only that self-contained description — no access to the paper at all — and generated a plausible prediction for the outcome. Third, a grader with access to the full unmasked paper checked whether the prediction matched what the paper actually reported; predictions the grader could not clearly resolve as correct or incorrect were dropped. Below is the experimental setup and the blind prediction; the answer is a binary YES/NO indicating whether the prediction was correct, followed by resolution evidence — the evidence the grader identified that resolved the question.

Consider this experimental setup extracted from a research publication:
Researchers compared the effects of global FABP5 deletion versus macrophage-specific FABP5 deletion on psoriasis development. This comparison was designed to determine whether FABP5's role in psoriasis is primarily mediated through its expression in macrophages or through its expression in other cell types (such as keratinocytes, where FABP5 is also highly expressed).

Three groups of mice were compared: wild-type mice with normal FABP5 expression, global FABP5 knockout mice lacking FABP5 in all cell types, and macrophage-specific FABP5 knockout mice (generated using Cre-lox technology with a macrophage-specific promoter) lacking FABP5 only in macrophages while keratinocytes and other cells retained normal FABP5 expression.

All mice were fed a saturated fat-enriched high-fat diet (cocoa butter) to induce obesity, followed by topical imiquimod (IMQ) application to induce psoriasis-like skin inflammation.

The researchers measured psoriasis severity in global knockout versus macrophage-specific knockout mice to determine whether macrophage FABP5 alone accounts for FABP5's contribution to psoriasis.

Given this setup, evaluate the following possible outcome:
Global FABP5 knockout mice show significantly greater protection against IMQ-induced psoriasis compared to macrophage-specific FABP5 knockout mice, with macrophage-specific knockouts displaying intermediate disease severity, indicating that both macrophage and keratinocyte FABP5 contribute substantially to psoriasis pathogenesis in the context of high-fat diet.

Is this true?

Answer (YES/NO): NO